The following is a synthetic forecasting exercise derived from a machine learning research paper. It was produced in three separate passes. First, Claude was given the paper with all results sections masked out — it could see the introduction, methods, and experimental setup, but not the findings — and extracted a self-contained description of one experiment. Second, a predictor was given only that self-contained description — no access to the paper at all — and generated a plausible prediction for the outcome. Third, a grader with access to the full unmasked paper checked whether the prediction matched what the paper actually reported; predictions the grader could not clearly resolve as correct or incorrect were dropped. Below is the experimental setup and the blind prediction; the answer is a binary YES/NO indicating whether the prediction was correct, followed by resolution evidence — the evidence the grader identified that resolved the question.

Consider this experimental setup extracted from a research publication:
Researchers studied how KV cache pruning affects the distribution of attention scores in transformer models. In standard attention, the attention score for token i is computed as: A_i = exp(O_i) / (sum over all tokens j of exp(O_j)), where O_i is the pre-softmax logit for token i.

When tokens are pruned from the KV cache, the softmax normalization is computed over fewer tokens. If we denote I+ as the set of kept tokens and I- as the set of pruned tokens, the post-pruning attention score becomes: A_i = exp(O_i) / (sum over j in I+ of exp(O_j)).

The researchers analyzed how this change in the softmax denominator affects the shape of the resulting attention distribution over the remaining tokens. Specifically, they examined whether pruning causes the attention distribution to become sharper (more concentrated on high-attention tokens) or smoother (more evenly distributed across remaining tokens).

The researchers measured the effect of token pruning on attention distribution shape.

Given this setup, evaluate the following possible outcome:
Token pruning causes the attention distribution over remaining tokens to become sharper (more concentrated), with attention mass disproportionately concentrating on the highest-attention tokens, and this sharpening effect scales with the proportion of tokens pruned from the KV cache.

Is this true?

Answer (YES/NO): YES